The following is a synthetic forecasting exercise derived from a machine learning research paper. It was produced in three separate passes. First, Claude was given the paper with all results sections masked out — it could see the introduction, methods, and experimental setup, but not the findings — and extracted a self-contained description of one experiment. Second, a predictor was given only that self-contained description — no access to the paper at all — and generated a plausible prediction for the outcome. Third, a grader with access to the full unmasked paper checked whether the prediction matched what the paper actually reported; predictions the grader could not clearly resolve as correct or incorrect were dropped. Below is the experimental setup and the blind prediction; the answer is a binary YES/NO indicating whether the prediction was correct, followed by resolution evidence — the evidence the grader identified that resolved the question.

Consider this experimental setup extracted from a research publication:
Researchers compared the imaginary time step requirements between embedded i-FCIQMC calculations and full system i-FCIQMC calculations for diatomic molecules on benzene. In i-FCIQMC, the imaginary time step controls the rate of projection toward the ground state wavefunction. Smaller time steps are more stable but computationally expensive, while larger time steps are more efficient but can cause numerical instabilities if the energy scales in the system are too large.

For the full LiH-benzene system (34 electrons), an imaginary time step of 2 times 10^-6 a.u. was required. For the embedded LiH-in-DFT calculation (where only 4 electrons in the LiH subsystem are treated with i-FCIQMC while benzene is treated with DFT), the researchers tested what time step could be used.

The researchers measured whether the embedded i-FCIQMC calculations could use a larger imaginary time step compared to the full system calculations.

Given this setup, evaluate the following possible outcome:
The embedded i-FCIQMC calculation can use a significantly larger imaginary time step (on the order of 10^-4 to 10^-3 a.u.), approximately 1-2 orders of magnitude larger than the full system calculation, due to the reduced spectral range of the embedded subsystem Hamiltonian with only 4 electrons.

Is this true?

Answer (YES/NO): NO